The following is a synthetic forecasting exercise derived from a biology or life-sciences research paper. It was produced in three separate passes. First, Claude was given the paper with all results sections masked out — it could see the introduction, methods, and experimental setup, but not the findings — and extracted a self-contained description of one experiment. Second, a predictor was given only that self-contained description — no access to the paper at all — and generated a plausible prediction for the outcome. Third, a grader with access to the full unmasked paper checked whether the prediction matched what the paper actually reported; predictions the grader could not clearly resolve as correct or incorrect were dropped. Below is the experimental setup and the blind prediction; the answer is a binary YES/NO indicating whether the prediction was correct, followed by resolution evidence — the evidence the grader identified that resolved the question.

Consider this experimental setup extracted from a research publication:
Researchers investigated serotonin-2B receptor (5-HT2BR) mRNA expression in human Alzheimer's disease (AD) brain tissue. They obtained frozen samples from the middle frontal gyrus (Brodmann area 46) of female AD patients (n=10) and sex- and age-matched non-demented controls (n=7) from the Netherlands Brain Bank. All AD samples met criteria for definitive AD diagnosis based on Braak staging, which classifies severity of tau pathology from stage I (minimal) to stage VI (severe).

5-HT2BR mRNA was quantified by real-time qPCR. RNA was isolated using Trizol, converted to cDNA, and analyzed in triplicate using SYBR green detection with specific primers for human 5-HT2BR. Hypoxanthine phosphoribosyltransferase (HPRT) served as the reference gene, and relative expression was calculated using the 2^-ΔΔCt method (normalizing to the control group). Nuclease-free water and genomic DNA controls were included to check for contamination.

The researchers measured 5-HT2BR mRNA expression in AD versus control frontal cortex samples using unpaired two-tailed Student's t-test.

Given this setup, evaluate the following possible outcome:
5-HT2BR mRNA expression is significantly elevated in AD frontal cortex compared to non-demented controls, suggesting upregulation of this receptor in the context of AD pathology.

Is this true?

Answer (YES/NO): YES